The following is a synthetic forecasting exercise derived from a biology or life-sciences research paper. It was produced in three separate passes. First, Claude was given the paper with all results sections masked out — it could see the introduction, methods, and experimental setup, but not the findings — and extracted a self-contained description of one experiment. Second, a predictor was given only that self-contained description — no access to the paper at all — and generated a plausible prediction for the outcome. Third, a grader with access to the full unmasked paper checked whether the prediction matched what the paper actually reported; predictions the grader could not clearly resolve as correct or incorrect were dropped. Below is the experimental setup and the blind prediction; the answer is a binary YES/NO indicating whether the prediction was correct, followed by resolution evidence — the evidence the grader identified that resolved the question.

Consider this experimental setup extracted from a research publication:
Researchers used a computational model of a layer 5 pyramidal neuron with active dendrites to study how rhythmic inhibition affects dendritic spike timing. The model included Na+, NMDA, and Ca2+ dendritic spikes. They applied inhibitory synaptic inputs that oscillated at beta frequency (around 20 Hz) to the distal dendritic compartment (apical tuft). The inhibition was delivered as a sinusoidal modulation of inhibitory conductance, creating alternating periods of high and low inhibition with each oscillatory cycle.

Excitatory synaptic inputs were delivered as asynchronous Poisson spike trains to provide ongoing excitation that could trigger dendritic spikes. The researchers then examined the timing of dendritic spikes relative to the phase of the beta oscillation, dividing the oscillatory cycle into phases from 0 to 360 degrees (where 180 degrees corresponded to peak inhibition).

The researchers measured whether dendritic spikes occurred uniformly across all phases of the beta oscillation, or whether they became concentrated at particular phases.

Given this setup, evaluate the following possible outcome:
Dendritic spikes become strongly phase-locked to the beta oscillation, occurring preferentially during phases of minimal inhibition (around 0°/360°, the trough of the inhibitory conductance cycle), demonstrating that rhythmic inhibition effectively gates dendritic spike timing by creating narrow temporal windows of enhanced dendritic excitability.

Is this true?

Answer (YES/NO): YES